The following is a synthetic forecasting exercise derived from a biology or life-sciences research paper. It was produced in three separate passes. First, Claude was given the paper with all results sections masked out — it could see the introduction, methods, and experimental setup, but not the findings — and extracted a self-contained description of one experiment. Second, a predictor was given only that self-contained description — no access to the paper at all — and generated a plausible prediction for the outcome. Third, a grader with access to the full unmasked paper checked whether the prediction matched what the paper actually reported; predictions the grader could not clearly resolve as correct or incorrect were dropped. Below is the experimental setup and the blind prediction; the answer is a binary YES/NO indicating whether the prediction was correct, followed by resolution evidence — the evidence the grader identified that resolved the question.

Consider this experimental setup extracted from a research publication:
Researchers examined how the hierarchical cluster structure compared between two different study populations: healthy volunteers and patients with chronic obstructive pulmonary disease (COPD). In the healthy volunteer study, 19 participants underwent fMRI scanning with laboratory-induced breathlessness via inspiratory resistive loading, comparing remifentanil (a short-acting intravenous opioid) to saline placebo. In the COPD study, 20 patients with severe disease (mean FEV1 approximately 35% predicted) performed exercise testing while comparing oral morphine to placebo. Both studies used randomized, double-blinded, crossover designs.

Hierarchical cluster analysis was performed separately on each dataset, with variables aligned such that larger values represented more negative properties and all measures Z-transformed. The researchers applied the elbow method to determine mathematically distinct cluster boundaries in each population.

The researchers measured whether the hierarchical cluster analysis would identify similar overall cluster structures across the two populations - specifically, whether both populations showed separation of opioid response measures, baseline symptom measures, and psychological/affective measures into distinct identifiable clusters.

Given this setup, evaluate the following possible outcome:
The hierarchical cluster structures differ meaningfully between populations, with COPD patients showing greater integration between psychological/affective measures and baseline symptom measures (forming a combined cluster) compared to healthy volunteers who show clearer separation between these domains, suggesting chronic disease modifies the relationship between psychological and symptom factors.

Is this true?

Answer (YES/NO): NO